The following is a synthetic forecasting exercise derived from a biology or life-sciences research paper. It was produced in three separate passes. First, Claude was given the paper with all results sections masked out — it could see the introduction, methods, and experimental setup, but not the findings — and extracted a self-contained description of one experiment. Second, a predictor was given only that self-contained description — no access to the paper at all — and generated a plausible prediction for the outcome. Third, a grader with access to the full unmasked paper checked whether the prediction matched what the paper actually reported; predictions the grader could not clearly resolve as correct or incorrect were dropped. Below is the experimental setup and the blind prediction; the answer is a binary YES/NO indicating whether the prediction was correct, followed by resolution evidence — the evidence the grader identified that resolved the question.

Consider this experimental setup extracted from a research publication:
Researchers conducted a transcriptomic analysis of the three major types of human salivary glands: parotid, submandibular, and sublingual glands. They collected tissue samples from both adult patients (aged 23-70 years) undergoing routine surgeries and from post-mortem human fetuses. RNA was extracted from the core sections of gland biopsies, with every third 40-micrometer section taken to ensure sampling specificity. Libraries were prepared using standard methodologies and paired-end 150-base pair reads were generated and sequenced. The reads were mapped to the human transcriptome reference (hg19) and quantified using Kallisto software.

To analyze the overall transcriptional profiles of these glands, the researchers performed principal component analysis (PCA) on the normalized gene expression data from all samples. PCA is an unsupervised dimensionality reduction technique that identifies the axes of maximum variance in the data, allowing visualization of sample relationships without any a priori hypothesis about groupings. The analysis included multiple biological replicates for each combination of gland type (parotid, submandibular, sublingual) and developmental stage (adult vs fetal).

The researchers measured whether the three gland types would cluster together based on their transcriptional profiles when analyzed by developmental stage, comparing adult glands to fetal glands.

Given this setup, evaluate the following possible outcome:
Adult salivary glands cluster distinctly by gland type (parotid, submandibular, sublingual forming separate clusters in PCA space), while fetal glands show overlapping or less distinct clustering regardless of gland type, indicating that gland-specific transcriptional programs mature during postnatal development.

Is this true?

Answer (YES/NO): NO